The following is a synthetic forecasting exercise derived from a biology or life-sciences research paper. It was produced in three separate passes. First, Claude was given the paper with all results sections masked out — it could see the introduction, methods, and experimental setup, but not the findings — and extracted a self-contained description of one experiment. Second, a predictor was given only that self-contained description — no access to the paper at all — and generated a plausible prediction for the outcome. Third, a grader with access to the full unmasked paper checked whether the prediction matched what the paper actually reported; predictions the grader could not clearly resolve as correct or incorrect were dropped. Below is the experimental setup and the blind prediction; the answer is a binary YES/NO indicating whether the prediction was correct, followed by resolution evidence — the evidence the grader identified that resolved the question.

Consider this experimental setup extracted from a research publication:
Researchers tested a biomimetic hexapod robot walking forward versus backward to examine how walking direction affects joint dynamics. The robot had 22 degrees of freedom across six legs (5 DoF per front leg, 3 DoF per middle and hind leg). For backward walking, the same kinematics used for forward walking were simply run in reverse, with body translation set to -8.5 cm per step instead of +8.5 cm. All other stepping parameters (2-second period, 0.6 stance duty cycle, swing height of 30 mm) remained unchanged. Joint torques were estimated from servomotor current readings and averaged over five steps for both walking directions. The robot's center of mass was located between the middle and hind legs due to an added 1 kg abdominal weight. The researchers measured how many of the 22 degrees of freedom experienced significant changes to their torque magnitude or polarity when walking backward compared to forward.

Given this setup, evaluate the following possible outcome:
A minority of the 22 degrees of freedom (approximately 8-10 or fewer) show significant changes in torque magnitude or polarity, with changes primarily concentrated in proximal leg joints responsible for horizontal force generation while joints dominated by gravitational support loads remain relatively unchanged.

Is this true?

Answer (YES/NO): NO